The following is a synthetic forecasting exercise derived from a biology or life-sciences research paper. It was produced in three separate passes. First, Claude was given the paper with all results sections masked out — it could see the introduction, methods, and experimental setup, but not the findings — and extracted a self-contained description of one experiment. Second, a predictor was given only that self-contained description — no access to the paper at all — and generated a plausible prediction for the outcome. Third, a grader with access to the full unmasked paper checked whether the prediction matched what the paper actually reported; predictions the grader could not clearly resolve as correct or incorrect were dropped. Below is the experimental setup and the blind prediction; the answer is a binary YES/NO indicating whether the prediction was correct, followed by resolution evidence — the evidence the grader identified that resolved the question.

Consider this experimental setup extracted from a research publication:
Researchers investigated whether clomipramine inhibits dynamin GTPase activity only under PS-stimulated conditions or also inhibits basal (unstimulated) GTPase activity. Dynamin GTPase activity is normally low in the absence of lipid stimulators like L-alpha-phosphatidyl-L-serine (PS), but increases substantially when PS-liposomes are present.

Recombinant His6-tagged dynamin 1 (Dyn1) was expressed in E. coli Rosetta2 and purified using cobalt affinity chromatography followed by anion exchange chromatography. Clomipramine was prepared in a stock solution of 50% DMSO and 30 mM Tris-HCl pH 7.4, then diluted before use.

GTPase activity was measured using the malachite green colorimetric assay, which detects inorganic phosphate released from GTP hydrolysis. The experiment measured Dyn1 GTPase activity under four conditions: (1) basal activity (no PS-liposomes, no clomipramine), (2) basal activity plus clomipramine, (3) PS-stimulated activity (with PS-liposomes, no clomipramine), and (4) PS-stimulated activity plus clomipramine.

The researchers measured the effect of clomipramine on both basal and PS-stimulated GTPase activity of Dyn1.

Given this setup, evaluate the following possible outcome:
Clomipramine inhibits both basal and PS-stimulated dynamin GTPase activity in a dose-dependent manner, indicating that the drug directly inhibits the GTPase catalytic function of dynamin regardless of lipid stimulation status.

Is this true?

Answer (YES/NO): NO